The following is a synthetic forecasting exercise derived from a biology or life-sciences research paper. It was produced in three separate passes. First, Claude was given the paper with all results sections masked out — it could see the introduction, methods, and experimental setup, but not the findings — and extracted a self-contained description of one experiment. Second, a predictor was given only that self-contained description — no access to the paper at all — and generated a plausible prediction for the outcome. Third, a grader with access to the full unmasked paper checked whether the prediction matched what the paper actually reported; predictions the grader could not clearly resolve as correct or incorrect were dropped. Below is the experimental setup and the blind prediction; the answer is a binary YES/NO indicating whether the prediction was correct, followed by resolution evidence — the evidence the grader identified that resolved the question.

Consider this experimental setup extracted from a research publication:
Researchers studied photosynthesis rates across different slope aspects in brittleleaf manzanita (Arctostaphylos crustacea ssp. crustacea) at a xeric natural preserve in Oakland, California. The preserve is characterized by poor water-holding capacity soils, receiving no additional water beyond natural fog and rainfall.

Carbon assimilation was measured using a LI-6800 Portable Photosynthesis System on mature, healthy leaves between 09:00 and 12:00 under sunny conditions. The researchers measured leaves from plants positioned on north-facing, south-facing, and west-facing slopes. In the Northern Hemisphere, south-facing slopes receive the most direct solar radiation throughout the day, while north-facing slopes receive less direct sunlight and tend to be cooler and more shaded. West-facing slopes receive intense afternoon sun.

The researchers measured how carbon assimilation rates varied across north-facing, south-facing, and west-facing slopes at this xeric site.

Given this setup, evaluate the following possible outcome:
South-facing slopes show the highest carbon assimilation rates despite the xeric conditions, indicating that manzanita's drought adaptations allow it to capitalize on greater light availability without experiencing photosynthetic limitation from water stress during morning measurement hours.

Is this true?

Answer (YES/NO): NO